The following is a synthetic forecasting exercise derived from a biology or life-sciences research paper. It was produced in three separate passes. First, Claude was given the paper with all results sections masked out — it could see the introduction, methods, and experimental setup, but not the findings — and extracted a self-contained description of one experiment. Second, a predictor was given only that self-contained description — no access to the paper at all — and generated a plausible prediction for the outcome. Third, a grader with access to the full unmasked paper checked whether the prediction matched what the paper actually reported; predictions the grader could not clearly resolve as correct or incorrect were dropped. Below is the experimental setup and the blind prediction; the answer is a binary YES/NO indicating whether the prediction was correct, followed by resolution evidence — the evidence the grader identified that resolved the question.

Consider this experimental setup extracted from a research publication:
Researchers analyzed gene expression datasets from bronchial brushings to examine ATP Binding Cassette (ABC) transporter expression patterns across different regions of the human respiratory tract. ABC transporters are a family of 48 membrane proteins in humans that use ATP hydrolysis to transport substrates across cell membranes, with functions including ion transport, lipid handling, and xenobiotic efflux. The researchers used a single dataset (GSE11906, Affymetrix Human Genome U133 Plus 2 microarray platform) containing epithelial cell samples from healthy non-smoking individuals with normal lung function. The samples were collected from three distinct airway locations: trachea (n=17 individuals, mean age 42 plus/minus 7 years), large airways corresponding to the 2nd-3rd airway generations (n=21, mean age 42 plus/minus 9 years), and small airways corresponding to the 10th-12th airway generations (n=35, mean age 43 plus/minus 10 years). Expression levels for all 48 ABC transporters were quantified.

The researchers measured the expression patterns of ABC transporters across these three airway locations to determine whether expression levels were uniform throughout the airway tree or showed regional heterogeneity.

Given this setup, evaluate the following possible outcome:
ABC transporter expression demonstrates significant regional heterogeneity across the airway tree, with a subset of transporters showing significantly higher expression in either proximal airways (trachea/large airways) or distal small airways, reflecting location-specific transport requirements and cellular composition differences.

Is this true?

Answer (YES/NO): YES